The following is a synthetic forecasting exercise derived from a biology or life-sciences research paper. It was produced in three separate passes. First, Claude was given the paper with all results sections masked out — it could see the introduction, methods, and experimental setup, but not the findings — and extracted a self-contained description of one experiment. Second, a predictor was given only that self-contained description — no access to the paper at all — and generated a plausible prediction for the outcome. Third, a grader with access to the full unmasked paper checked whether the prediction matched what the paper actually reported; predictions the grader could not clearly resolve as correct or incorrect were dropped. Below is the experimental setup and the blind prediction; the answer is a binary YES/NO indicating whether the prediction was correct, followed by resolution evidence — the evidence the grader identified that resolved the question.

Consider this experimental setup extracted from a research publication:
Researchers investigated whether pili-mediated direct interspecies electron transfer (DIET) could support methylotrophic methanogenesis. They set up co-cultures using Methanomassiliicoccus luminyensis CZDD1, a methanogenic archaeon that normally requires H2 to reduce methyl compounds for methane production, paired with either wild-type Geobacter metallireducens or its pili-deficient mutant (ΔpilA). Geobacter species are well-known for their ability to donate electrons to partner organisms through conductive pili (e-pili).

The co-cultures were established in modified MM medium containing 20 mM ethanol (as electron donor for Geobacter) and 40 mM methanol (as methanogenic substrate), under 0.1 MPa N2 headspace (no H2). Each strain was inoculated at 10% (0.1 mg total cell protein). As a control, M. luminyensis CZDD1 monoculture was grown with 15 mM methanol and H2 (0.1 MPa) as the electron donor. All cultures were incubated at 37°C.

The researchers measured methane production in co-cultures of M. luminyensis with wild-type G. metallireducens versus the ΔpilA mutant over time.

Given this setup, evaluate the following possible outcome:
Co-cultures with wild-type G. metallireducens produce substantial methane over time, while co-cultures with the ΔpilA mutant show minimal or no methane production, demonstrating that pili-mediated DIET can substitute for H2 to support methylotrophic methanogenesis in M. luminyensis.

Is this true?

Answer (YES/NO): YES